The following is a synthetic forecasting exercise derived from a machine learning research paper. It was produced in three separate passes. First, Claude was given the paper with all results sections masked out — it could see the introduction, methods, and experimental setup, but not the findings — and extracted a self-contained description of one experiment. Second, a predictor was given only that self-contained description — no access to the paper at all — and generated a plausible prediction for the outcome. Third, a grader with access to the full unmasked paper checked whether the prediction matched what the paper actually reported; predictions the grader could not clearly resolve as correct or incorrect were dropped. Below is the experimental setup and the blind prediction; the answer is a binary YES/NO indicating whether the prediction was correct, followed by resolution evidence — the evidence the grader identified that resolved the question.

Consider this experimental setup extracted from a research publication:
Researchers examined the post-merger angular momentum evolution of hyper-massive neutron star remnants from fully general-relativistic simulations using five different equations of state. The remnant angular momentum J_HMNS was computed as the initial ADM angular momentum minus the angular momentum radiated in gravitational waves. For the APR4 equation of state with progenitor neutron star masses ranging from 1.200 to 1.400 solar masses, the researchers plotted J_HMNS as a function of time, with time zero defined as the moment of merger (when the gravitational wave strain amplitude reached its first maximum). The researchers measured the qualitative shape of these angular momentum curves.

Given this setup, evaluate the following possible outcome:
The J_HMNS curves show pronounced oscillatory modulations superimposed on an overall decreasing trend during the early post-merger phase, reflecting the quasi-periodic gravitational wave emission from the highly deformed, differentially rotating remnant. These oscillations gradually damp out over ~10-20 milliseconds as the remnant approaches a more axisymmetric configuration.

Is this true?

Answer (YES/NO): NO